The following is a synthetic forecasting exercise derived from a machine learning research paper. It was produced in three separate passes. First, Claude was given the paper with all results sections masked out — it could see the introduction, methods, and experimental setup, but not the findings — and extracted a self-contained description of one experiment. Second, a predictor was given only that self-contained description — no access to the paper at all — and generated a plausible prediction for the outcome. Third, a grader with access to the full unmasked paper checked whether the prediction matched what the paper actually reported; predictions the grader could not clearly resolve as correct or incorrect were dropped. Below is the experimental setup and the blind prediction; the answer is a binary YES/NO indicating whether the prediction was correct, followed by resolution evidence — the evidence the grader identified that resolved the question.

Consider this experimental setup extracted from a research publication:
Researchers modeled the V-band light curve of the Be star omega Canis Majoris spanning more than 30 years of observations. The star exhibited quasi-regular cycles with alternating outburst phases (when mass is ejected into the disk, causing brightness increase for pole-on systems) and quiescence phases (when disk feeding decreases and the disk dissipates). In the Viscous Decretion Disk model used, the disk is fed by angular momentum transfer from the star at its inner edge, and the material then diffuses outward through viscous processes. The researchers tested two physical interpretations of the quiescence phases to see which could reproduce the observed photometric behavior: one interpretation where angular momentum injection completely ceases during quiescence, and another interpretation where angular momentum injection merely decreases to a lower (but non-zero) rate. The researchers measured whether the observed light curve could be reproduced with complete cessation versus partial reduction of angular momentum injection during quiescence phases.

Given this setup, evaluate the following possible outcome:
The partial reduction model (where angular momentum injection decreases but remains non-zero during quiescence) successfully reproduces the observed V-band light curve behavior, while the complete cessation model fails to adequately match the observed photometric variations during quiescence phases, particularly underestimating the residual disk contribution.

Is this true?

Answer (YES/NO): YES